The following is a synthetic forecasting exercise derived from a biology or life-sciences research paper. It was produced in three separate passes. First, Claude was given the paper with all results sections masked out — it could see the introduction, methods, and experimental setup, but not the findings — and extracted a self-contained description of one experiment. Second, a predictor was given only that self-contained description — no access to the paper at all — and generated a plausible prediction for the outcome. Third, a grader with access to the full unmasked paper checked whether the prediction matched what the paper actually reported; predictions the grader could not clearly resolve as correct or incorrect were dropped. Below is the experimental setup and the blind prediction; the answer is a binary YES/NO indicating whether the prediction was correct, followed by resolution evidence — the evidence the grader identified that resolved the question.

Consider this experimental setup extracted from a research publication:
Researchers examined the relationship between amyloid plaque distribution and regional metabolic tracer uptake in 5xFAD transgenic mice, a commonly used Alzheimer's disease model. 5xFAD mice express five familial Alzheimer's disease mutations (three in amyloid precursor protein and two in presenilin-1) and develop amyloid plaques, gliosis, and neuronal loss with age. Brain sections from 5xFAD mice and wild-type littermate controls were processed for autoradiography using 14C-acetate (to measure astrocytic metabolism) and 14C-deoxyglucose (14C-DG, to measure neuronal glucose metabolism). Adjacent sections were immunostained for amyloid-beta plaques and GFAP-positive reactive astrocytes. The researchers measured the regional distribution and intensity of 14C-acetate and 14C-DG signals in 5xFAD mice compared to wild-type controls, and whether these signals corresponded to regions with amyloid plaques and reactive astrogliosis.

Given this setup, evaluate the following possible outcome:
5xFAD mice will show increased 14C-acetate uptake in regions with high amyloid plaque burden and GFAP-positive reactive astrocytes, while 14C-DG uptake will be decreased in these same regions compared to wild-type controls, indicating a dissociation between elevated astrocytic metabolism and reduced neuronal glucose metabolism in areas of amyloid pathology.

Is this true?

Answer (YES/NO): YES